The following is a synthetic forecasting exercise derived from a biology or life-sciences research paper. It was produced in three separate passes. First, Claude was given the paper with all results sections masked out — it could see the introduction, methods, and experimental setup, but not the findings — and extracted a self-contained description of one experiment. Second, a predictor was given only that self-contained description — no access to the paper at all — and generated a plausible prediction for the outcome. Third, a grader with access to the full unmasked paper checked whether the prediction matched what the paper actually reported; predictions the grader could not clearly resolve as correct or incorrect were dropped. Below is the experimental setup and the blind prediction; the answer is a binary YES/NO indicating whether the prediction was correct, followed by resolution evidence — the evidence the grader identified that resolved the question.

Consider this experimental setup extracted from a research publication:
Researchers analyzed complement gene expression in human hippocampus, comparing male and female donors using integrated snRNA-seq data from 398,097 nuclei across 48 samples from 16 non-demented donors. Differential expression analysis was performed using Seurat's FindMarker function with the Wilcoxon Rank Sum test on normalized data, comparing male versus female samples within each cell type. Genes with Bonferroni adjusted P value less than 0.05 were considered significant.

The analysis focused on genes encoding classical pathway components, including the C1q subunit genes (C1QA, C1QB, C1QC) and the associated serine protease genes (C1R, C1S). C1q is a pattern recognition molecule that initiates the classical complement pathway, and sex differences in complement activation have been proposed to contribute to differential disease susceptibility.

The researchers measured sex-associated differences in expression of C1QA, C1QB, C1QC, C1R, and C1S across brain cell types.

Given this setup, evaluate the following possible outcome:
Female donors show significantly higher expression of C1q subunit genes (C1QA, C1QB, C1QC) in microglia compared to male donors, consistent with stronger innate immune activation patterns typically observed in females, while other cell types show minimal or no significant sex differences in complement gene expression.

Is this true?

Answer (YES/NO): NO